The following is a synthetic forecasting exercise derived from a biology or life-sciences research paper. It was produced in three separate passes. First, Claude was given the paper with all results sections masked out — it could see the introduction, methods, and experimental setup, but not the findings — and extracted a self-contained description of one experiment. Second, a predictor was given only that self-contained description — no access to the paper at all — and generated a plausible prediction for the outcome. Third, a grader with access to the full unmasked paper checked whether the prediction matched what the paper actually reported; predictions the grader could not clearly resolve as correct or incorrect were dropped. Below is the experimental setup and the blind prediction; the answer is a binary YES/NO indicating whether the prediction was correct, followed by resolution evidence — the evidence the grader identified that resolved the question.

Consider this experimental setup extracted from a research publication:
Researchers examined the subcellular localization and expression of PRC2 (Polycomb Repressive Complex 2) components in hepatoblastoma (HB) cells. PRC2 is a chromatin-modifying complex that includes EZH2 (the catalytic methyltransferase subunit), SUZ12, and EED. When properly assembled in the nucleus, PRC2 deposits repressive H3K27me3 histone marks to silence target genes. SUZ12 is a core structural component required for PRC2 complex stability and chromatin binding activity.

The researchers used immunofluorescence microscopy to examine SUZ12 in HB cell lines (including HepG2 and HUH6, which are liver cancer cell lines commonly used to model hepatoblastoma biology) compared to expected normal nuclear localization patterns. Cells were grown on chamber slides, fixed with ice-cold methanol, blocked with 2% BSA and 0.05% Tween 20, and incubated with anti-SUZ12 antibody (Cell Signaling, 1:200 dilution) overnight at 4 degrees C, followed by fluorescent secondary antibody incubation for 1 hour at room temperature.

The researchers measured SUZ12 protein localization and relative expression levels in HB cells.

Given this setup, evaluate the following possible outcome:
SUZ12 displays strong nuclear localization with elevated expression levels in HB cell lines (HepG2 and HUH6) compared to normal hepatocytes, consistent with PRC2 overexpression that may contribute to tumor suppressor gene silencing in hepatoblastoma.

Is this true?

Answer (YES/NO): NO